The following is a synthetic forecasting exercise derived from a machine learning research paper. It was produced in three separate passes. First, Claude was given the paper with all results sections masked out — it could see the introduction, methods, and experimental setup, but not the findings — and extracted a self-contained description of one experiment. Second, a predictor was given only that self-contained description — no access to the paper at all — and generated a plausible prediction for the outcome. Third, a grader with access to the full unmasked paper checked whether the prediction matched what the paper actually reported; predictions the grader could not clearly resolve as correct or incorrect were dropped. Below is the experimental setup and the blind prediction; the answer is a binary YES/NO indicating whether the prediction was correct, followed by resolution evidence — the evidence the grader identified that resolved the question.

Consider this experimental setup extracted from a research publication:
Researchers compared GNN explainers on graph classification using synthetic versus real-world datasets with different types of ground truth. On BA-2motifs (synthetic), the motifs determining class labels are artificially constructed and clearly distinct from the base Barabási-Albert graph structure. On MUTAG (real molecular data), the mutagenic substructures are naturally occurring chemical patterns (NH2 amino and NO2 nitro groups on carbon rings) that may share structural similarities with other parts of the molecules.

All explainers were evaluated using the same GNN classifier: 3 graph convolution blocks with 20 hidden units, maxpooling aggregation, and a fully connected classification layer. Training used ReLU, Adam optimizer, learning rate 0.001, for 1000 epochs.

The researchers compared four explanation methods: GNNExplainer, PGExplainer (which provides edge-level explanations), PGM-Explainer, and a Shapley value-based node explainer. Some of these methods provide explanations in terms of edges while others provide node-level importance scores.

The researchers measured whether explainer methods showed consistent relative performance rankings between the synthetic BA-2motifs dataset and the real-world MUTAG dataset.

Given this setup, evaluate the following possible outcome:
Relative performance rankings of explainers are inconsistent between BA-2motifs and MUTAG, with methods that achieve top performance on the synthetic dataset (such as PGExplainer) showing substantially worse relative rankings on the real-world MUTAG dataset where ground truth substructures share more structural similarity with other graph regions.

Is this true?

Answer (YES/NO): NO